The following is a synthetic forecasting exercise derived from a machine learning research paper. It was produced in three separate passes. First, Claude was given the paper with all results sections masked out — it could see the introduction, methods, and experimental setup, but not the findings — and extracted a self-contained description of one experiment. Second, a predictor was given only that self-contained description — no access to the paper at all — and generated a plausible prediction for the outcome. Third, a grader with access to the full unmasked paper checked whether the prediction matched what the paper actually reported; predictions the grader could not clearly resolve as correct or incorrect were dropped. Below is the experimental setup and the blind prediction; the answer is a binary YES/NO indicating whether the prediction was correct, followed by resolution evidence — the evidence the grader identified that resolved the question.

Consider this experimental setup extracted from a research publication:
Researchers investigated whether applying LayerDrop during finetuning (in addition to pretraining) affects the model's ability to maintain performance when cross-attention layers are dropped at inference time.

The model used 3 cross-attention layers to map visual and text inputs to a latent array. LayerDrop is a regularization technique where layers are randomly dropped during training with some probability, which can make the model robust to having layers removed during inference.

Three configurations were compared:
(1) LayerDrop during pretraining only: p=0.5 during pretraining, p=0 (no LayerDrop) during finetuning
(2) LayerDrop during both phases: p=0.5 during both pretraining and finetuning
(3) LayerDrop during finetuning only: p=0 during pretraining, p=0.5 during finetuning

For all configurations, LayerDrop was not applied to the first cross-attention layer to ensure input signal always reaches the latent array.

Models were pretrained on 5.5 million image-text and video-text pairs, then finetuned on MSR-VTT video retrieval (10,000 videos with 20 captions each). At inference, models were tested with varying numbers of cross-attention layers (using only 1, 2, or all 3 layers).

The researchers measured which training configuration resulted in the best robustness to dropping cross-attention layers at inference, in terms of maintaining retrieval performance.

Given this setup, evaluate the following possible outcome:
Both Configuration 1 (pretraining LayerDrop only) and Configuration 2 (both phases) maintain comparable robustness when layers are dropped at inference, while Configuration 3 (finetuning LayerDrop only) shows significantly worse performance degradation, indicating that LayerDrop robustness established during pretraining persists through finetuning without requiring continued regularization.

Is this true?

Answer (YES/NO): NO